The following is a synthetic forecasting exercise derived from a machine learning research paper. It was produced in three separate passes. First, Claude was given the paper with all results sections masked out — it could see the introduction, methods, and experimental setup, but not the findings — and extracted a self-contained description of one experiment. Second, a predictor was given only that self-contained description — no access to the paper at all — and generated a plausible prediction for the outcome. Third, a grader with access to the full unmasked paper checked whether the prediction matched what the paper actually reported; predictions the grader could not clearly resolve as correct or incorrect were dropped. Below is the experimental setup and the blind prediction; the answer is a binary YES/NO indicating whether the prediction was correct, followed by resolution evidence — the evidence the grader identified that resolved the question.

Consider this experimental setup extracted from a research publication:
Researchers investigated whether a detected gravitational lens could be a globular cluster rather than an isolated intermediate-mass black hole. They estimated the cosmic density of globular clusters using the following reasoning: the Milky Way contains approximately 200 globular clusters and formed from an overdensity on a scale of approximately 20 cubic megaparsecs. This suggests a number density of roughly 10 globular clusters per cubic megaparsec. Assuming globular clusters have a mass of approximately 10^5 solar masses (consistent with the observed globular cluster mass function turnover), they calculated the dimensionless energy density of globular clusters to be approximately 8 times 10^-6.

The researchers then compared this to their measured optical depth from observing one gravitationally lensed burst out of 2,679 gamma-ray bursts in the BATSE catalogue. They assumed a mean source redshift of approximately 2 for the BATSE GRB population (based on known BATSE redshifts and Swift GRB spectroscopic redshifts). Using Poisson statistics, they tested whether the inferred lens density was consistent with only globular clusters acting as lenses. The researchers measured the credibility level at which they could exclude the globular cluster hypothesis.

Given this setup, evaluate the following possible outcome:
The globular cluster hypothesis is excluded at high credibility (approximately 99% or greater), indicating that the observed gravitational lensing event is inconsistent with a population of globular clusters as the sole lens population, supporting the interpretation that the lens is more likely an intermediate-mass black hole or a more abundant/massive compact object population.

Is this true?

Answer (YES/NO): YES